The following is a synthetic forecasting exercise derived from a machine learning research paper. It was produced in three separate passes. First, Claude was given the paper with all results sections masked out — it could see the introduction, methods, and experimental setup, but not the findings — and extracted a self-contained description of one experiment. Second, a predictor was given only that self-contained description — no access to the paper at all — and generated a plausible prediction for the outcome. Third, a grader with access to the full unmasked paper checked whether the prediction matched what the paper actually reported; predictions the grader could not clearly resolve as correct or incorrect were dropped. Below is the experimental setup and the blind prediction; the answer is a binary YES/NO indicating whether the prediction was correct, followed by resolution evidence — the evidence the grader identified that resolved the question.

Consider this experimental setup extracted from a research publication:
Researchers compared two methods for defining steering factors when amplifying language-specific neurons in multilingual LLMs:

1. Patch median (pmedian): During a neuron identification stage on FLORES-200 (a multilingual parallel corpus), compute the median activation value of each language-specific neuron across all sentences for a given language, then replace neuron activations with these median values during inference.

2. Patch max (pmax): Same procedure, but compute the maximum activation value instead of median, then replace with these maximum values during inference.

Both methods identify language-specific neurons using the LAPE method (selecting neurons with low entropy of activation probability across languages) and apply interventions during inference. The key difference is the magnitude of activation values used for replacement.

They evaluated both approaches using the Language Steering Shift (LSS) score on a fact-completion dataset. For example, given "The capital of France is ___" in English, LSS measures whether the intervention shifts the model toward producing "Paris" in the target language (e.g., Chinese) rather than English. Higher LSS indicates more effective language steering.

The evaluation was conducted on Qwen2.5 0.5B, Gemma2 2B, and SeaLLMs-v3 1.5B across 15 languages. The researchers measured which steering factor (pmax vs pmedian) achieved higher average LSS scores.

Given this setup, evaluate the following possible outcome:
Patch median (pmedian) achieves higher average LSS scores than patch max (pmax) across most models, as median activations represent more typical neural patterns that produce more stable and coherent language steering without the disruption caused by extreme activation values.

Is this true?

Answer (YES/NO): NO